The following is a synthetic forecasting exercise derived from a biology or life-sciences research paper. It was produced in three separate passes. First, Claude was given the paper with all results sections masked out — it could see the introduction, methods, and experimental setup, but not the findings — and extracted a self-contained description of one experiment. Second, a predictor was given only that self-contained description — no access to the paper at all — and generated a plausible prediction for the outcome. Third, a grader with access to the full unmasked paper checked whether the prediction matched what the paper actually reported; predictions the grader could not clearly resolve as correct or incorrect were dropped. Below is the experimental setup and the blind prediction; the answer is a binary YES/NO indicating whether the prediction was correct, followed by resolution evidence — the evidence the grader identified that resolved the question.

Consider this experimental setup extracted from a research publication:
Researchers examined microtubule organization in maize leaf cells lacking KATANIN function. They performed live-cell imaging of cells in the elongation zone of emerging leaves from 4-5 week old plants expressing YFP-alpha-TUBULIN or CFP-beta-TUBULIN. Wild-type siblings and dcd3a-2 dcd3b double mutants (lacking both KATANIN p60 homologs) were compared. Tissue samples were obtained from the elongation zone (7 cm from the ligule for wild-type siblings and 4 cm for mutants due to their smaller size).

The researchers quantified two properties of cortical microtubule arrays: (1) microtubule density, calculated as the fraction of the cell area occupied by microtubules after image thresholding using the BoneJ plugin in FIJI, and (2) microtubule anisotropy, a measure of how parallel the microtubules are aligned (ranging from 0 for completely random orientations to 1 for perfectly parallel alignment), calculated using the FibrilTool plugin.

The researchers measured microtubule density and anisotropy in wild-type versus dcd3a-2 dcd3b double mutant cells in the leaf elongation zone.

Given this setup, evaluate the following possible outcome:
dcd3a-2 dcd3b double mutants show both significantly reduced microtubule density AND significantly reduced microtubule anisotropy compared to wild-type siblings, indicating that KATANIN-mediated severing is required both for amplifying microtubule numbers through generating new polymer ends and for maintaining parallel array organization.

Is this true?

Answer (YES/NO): NO